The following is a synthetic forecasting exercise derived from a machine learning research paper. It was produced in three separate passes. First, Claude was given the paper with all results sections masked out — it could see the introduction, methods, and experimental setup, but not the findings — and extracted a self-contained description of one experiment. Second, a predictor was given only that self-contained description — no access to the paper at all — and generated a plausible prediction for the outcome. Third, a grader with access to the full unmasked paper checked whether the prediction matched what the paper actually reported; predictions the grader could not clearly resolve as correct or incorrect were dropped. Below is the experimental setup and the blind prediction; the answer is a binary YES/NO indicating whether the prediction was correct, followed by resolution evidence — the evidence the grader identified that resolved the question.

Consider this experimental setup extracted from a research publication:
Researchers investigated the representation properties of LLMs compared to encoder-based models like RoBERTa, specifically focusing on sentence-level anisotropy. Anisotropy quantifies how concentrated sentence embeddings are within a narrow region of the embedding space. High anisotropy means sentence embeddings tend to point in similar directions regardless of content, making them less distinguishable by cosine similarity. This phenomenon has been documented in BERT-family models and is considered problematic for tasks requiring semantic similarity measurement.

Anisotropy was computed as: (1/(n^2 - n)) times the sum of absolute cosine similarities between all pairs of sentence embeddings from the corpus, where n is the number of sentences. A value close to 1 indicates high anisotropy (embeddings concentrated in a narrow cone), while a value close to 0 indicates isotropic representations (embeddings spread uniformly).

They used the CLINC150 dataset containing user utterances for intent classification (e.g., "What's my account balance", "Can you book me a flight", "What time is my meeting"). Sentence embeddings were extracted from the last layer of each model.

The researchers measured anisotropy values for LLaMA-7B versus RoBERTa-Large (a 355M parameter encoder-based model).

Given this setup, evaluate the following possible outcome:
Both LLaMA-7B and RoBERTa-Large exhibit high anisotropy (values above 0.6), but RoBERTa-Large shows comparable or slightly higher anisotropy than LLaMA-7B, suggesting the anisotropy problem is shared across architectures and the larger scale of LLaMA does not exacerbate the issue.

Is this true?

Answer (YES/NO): NO